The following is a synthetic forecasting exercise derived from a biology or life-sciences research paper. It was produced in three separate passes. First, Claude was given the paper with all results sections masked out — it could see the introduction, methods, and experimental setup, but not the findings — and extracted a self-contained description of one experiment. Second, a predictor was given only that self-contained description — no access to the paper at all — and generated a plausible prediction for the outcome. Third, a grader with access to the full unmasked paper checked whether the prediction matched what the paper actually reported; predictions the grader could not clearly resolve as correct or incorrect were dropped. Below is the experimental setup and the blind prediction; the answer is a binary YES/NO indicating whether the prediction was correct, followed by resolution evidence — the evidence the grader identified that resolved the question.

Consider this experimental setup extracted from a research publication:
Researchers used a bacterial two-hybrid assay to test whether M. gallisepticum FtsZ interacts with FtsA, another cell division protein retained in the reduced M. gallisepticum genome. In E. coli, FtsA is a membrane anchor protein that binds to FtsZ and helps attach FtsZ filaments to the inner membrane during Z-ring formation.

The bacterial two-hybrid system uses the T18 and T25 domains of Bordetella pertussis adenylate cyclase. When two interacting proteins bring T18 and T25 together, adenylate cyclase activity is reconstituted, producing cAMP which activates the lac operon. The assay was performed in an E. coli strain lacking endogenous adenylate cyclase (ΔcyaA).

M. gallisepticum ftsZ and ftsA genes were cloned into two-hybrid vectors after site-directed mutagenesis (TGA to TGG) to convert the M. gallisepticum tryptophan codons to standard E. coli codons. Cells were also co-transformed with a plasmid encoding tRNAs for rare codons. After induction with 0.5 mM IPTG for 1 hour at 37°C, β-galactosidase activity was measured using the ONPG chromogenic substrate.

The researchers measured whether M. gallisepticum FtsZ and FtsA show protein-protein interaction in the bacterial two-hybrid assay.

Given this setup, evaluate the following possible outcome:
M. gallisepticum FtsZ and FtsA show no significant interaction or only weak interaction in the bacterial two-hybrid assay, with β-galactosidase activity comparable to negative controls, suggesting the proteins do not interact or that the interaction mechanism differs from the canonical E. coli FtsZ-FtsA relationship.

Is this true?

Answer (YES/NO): NO